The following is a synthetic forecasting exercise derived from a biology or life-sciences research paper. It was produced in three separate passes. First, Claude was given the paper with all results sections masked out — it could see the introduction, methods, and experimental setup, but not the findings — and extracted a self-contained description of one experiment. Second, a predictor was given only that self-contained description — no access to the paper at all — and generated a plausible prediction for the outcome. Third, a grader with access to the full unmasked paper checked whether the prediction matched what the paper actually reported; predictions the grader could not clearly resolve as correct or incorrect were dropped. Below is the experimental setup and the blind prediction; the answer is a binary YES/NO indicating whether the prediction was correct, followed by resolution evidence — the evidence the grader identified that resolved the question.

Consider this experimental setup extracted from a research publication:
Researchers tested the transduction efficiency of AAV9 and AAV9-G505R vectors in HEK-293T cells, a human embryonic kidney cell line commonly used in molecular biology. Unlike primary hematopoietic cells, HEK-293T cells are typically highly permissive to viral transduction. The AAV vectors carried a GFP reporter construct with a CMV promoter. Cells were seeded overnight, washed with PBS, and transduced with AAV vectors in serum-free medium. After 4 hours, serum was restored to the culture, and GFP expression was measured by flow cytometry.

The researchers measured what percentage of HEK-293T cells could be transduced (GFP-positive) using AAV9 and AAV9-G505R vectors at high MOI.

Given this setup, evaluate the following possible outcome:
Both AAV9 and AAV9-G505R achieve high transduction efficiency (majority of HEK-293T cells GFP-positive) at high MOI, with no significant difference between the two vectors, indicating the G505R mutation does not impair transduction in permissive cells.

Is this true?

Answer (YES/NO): NO